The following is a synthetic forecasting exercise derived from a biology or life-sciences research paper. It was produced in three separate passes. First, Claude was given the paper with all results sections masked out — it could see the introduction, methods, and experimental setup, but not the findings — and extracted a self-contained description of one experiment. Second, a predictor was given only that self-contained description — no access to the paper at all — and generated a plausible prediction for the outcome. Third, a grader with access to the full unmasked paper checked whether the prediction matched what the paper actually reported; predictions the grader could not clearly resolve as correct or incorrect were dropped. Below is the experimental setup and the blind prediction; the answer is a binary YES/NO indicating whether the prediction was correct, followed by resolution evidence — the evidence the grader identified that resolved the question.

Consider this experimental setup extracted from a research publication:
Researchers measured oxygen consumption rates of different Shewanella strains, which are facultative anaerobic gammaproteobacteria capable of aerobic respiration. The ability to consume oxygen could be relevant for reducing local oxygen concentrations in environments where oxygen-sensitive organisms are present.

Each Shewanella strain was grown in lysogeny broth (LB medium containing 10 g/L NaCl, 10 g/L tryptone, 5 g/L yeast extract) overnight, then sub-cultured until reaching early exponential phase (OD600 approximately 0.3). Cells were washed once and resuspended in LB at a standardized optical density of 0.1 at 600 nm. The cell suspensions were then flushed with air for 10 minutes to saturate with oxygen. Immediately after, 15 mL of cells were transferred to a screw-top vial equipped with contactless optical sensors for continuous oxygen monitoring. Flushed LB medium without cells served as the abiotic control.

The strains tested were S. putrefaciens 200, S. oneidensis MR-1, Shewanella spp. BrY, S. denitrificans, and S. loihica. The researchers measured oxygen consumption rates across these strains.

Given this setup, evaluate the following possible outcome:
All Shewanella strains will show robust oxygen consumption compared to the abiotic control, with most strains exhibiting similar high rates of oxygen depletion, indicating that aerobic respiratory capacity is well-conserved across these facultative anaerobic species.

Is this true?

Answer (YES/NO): NO